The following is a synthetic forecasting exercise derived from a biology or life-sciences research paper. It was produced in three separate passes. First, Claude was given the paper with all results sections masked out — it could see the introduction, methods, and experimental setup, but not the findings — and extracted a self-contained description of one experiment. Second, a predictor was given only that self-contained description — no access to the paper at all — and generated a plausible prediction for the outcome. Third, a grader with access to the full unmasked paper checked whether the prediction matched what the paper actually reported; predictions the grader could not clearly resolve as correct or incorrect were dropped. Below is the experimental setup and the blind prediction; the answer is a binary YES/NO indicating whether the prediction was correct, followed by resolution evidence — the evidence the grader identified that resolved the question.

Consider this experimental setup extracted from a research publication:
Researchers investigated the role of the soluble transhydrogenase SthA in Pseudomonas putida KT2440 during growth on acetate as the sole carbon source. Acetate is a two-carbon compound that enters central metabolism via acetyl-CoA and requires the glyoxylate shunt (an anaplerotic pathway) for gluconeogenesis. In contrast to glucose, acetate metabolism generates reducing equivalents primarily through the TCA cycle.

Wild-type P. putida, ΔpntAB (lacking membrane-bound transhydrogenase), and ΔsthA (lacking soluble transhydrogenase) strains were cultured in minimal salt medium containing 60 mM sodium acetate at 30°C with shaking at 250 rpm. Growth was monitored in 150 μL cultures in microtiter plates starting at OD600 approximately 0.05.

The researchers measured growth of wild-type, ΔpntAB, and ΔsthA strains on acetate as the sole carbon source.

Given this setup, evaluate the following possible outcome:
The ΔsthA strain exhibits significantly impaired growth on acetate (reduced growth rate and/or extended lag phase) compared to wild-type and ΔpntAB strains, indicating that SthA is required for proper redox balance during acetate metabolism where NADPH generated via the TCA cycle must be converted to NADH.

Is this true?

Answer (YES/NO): NO